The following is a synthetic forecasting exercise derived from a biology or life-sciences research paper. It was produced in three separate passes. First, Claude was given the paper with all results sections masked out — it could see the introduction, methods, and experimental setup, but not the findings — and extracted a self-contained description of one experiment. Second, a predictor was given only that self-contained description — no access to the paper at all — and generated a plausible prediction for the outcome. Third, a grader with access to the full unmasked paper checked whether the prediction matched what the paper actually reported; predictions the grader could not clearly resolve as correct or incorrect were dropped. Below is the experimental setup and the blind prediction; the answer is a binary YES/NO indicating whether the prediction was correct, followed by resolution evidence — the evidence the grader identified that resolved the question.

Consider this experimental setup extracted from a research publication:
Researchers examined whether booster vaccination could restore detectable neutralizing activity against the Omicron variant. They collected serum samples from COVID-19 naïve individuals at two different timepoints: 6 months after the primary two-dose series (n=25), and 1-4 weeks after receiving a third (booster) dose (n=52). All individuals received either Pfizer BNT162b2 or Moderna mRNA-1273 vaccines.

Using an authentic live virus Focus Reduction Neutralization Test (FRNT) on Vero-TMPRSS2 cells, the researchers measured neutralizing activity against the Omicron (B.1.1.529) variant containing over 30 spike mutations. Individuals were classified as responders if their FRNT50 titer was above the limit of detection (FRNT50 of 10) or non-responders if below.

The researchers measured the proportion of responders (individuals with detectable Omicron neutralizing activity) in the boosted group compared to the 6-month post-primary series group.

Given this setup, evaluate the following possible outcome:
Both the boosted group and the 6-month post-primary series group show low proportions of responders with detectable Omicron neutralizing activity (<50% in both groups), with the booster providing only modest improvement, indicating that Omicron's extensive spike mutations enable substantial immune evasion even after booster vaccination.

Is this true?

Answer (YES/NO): NO